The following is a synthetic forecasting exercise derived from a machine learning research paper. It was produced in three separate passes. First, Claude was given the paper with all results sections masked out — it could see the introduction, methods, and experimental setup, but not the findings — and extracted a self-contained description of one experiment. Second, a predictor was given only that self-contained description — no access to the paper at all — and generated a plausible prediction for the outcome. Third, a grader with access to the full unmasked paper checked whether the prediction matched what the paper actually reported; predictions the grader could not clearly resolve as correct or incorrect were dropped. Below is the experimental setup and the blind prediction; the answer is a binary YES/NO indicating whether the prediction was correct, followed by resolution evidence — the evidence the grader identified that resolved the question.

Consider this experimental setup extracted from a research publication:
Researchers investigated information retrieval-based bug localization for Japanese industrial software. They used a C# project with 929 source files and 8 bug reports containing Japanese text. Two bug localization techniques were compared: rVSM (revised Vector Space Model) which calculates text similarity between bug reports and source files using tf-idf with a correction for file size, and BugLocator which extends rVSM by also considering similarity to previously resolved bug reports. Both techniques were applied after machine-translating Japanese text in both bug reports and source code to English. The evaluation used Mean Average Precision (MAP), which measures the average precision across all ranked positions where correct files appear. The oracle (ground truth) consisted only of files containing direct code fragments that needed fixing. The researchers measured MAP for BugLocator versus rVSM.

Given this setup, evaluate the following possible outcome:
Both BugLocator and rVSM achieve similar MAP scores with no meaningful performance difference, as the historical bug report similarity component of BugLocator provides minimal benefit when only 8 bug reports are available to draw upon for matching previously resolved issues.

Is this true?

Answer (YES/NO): NO